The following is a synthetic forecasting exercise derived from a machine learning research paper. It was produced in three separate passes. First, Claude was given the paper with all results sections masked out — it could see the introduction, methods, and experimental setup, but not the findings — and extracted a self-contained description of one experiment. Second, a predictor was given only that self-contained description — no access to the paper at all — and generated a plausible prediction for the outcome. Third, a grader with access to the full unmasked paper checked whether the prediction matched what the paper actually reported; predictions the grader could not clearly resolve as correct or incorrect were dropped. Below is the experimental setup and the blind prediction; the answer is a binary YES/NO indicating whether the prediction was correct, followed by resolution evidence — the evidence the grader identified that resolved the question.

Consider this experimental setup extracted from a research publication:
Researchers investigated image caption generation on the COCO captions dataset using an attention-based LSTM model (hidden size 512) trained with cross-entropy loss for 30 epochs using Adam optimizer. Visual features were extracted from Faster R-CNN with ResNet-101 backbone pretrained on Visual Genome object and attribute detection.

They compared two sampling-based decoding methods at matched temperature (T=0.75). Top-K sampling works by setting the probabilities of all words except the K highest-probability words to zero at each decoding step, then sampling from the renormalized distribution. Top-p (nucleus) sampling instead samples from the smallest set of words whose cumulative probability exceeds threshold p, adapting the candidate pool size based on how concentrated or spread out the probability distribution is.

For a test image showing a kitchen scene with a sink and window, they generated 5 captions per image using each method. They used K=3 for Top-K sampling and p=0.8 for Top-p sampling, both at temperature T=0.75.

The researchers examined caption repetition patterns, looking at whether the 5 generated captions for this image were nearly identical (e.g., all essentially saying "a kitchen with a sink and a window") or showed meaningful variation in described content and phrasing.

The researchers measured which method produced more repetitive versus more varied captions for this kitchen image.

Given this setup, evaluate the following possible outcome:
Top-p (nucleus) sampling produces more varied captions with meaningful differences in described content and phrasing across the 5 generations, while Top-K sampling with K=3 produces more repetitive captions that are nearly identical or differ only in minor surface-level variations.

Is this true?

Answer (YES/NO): NO